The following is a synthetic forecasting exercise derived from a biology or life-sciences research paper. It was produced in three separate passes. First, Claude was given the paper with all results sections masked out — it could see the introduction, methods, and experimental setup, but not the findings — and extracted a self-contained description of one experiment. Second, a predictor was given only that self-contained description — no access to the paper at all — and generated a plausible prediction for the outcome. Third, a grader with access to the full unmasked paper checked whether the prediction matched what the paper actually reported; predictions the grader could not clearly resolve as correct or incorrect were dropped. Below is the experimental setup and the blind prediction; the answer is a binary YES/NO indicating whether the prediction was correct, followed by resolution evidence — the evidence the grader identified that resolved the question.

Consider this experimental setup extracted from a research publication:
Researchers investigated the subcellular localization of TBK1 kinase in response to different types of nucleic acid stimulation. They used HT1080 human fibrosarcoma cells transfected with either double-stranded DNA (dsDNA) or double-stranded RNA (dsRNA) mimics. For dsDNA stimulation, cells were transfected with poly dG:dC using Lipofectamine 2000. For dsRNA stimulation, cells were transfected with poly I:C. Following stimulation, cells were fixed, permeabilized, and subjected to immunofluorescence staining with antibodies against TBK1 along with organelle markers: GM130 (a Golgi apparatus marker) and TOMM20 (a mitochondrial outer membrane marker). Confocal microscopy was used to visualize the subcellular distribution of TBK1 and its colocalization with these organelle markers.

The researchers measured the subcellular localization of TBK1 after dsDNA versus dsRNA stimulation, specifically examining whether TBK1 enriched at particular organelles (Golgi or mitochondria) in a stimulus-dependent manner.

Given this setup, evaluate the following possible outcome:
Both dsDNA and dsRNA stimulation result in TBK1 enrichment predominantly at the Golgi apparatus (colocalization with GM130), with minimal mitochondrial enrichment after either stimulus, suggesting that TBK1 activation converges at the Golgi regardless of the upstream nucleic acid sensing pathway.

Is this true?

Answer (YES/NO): NO